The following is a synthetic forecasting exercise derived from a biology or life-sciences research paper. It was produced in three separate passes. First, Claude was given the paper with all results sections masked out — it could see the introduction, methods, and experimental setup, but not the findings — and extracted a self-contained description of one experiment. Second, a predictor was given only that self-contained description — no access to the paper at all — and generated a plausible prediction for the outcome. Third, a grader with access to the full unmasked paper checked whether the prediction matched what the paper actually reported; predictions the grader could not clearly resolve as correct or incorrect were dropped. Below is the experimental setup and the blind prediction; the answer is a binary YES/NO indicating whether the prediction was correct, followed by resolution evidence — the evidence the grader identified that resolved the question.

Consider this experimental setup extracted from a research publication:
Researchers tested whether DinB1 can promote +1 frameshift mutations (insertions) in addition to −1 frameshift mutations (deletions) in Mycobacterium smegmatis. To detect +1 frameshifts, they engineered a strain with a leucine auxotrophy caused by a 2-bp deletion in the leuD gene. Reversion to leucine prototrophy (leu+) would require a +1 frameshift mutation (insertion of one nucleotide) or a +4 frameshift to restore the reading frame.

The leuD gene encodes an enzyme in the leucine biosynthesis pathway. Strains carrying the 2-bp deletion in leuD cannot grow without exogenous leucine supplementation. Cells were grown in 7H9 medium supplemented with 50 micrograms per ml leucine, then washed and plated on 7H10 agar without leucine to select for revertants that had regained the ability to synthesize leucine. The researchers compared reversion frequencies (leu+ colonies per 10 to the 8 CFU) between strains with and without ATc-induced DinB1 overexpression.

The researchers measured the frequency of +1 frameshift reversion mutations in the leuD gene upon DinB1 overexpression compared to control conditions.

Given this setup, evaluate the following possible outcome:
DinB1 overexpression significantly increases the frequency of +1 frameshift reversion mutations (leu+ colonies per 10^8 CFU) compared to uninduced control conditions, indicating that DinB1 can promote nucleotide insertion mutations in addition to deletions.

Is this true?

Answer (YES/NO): NO